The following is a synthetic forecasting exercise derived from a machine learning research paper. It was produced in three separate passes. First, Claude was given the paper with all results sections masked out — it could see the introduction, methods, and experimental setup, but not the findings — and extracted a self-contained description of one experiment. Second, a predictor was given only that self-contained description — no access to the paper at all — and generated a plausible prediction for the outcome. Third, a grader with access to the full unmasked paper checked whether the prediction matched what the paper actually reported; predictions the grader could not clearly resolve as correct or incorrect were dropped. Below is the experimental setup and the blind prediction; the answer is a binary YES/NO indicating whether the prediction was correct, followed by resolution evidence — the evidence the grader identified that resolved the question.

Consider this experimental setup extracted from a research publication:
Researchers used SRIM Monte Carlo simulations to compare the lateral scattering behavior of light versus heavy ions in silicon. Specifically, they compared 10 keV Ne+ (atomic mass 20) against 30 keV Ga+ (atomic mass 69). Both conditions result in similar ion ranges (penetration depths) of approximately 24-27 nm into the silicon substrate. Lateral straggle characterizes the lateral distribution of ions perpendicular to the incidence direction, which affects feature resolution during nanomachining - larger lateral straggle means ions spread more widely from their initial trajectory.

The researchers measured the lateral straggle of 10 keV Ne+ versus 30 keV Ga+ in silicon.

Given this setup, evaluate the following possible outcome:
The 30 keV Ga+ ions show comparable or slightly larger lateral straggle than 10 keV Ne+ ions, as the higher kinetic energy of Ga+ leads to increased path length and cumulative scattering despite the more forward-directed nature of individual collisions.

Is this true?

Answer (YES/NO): NO